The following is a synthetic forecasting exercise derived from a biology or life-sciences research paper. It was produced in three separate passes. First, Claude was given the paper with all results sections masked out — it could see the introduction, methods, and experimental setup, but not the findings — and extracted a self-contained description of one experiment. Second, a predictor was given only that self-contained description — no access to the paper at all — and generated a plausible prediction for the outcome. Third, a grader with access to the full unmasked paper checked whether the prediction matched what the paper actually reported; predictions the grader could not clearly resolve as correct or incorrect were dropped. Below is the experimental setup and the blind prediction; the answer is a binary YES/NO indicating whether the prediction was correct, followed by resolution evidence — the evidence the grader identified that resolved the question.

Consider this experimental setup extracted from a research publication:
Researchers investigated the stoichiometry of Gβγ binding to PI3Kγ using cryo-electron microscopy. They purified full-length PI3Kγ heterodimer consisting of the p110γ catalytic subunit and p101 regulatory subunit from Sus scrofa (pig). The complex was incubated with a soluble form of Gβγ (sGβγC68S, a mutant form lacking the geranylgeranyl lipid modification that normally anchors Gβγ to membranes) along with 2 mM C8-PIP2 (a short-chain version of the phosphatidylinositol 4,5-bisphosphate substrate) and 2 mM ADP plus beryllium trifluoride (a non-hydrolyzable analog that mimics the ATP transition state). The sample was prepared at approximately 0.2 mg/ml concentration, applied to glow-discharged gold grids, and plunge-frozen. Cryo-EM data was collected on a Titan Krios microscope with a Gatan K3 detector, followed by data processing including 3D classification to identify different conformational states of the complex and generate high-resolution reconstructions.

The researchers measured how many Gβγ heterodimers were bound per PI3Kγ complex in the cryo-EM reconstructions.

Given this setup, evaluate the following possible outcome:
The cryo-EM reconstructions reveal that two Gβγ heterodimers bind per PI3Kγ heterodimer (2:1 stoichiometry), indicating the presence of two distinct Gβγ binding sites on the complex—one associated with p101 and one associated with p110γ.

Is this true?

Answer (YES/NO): YES